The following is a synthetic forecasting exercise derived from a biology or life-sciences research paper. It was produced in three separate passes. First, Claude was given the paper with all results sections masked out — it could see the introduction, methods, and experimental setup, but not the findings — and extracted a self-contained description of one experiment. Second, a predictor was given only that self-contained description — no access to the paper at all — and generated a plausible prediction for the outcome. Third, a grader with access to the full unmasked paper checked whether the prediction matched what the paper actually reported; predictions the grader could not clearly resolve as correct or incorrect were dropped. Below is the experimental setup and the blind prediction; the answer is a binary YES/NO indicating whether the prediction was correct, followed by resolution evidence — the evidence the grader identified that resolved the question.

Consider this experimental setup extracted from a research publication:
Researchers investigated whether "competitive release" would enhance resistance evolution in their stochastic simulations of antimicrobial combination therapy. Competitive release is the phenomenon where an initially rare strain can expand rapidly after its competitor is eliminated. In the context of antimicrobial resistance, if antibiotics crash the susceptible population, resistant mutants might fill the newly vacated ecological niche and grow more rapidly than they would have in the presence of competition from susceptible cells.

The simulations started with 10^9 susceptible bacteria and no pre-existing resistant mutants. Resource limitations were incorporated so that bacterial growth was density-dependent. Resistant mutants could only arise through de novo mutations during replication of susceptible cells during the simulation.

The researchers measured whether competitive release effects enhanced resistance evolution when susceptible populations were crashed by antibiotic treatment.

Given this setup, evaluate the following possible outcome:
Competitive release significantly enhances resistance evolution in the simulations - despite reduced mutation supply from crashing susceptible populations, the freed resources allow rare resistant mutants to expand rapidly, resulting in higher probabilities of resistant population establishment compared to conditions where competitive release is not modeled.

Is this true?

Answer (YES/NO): NO